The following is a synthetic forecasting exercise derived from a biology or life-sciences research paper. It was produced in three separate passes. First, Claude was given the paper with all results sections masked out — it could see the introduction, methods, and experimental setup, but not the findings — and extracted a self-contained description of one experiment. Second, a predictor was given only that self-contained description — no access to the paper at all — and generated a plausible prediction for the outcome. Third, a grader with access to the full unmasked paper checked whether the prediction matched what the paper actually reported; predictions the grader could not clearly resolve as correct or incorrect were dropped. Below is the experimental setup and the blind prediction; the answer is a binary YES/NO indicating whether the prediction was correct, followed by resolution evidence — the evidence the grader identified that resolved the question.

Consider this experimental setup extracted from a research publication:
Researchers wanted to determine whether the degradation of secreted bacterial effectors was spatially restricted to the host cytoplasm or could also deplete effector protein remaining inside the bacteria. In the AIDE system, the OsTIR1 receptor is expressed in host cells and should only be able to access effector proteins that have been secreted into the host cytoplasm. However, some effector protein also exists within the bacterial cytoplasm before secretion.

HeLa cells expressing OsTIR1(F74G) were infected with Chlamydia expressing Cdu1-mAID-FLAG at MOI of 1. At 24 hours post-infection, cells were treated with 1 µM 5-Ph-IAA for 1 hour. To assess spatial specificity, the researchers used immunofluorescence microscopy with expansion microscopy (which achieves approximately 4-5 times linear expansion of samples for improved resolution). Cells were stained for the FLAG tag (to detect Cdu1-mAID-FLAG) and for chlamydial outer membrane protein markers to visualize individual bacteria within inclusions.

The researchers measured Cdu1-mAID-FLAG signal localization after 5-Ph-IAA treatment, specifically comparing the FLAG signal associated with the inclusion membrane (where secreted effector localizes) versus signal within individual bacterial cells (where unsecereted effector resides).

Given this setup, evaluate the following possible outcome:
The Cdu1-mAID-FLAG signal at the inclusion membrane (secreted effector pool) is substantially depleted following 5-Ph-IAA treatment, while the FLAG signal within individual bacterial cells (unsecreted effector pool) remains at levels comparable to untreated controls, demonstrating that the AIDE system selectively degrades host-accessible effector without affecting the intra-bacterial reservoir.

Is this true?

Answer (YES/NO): YES